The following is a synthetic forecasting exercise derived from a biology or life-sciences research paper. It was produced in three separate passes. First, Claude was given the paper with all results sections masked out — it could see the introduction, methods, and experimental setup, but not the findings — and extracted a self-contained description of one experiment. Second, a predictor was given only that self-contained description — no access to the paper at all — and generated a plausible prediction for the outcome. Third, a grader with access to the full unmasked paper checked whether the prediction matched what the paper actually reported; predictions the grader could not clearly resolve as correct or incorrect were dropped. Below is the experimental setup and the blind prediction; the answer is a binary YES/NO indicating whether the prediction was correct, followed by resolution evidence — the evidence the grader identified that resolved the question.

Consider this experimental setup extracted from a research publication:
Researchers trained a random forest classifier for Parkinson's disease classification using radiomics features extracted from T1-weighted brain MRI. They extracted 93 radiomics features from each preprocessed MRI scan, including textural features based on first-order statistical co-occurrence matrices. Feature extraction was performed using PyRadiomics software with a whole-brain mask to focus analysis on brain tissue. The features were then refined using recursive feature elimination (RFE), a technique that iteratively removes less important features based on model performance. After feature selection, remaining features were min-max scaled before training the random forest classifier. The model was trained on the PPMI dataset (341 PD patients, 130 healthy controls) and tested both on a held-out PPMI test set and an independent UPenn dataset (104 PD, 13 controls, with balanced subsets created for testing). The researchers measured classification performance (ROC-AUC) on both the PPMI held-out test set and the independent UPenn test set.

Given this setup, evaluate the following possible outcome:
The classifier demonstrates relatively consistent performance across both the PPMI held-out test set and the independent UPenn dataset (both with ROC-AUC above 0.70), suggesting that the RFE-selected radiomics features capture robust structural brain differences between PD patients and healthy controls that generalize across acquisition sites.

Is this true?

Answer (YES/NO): NO